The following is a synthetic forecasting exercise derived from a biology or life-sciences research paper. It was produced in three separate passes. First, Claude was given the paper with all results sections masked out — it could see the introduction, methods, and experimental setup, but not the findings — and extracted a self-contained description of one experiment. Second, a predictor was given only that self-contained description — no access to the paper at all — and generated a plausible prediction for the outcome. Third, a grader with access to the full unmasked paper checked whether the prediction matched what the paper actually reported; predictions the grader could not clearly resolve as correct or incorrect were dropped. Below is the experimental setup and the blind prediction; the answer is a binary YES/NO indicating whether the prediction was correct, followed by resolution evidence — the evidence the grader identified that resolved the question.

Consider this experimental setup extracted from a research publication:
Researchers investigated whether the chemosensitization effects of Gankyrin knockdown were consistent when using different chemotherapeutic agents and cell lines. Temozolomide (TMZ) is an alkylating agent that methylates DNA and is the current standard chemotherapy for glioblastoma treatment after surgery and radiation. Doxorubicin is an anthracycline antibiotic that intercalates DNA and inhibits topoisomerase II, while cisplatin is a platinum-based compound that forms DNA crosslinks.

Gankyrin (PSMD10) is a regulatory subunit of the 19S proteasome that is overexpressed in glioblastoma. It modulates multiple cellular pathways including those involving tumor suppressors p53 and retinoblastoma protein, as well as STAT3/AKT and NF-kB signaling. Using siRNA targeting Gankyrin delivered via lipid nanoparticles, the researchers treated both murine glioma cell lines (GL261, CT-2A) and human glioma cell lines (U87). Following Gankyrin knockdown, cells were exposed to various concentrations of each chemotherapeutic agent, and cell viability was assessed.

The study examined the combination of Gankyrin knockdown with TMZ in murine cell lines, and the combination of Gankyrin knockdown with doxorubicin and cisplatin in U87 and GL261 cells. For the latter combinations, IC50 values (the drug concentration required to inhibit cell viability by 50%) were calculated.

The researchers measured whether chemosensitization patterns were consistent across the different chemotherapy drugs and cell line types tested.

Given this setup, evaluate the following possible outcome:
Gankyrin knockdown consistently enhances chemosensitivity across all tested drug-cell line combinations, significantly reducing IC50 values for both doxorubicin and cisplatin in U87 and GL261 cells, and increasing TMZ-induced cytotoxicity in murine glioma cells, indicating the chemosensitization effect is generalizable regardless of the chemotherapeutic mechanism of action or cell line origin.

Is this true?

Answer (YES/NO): YES